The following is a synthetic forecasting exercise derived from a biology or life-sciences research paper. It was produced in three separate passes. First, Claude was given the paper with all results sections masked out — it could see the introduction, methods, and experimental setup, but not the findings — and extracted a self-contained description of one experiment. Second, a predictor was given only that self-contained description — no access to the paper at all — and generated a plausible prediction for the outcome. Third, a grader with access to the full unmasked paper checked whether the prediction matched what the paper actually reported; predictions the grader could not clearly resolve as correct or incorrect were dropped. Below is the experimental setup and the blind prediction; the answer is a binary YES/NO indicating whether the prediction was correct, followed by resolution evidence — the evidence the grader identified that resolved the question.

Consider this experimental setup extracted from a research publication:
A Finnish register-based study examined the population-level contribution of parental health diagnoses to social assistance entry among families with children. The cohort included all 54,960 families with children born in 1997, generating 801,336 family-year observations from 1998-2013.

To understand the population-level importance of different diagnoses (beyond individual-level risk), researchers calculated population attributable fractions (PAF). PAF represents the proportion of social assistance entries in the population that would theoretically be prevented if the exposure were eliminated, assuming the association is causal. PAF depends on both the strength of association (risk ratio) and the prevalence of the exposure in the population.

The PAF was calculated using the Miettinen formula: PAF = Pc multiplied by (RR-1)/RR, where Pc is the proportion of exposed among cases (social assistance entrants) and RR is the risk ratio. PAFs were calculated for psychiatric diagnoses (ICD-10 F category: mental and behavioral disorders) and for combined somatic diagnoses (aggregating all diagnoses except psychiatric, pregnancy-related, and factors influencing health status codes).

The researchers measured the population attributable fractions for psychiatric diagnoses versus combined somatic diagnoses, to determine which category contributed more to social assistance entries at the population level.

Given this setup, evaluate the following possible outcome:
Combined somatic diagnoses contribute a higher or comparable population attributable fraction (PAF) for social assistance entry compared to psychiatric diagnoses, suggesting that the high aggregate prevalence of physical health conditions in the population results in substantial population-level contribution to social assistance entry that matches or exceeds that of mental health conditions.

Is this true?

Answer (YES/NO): YES